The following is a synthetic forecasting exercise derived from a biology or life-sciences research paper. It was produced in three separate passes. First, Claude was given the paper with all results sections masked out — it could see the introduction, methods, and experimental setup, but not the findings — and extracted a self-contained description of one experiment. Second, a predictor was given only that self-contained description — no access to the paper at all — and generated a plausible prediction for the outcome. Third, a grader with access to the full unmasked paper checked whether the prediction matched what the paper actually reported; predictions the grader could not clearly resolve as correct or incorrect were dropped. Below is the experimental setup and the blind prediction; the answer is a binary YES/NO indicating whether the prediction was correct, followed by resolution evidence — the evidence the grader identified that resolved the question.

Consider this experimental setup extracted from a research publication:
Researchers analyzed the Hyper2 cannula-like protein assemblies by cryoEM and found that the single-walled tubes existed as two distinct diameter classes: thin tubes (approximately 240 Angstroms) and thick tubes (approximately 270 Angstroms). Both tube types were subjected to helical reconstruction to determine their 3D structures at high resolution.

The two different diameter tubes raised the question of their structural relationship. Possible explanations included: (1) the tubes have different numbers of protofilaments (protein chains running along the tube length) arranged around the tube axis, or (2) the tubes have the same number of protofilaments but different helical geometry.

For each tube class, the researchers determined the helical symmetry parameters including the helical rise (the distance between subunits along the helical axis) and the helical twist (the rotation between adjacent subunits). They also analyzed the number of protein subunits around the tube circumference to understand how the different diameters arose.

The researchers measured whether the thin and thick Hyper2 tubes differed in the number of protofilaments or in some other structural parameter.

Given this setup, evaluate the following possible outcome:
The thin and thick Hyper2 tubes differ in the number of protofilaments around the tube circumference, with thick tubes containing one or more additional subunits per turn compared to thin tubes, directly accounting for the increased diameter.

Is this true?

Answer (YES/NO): NO